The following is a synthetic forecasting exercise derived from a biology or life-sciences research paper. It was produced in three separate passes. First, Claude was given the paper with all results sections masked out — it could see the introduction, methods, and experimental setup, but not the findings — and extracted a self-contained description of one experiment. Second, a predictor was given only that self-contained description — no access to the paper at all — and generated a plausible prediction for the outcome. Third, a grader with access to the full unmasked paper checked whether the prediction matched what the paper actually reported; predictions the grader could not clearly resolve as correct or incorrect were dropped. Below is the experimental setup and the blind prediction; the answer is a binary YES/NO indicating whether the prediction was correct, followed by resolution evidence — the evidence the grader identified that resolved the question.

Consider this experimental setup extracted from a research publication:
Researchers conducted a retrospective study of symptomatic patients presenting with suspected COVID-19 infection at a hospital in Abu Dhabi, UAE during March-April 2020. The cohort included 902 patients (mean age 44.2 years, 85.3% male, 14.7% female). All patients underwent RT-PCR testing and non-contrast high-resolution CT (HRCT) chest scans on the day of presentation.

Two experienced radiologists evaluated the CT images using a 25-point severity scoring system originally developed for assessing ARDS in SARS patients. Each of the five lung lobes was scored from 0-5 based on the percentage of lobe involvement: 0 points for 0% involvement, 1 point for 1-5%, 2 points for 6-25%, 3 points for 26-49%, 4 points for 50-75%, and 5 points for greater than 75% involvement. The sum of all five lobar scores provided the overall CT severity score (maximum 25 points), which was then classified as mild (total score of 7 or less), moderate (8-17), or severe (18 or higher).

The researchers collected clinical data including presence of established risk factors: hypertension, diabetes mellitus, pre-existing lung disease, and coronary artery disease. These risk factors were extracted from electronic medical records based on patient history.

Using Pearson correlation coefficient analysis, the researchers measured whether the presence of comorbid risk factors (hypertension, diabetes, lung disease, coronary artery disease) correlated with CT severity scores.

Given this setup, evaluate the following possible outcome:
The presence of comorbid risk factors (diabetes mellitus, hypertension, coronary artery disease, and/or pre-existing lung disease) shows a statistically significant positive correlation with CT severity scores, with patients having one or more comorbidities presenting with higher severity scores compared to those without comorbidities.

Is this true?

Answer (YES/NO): NO